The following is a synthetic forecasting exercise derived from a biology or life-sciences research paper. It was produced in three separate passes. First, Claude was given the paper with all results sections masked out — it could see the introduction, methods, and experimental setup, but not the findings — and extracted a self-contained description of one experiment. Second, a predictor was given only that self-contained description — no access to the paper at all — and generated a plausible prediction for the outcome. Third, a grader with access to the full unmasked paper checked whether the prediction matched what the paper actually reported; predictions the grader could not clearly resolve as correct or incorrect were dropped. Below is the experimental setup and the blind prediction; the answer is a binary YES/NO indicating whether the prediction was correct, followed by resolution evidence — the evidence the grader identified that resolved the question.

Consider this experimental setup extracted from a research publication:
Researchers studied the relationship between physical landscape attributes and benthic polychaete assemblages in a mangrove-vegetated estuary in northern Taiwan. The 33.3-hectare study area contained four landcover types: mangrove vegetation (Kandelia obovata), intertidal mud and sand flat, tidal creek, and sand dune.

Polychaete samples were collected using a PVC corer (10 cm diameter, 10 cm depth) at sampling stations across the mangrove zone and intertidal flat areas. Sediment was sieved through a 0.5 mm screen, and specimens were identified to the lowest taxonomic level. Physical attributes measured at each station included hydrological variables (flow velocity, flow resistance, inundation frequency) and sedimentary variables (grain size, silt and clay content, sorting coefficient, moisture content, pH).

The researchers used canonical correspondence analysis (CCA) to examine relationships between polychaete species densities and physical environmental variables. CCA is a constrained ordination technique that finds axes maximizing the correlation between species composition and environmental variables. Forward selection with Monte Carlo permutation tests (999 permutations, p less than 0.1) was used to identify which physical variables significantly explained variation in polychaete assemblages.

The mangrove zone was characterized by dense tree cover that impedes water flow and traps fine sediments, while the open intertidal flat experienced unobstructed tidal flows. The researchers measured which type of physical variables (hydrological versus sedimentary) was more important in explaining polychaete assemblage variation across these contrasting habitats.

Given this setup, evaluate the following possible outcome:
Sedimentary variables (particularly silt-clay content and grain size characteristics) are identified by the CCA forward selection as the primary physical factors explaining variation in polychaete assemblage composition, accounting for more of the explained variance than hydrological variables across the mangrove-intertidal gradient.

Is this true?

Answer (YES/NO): NO